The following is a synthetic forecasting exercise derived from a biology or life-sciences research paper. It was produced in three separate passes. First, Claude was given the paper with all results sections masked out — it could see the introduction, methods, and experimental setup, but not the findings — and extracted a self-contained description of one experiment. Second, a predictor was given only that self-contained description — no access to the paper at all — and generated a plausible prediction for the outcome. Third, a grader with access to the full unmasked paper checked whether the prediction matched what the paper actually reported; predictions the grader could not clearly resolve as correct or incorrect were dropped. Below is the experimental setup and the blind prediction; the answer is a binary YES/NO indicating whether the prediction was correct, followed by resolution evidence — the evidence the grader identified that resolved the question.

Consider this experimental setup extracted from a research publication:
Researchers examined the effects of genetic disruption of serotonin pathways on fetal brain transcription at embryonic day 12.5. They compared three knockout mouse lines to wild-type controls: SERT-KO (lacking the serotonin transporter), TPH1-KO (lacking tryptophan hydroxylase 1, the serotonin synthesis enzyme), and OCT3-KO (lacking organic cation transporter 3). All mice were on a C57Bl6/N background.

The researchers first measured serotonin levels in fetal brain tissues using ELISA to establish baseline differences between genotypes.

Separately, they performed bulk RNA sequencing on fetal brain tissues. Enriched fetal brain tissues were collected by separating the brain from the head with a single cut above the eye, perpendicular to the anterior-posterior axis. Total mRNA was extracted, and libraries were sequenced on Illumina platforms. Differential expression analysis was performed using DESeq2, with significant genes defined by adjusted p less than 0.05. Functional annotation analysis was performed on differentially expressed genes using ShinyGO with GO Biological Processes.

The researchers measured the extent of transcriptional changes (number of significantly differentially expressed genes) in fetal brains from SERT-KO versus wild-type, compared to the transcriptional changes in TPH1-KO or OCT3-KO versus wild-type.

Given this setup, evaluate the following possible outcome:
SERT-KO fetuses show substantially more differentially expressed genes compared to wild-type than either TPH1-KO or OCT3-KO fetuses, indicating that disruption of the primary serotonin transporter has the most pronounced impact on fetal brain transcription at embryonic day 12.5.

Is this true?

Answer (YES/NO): YES